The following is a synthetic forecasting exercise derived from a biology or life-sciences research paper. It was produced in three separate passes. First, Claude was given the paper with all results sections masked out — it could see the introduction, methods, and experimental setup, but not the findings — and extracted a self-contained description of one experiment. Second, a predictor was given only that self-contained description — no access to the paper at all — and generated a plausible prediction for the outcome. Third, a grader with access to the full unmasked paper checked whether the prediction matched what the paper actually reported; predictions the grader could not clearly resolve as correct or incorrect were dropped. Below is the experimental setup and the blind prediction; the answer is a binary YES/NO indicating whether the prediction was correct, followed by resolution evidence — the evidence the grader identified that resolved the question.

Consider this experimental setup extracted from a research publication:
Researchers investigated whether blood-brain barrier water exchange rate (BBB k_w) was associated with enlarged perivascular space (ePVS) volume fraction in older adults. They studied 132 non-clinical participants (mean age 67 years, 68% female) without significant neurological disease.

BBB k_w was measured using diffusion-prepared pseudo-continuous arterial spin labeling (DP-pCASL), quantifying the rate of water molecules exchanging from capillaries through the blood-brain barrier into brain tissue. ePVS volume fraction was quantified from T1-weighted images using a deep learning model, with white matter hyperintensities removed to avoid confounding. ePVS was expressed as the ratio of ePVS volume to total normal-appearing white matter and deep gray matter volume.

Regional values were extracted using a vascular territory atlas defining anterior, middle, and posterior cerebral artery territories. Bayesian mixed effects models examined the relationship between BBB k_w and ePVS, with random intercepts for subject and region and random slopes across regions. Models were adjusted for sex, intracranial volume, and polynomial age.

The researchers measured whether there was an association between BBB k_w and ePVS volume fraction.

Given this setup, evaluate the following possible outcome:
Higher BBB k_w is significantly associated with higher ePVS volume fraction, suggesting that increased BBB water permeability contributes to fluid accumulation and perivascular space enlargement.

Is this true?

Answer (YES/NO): NO